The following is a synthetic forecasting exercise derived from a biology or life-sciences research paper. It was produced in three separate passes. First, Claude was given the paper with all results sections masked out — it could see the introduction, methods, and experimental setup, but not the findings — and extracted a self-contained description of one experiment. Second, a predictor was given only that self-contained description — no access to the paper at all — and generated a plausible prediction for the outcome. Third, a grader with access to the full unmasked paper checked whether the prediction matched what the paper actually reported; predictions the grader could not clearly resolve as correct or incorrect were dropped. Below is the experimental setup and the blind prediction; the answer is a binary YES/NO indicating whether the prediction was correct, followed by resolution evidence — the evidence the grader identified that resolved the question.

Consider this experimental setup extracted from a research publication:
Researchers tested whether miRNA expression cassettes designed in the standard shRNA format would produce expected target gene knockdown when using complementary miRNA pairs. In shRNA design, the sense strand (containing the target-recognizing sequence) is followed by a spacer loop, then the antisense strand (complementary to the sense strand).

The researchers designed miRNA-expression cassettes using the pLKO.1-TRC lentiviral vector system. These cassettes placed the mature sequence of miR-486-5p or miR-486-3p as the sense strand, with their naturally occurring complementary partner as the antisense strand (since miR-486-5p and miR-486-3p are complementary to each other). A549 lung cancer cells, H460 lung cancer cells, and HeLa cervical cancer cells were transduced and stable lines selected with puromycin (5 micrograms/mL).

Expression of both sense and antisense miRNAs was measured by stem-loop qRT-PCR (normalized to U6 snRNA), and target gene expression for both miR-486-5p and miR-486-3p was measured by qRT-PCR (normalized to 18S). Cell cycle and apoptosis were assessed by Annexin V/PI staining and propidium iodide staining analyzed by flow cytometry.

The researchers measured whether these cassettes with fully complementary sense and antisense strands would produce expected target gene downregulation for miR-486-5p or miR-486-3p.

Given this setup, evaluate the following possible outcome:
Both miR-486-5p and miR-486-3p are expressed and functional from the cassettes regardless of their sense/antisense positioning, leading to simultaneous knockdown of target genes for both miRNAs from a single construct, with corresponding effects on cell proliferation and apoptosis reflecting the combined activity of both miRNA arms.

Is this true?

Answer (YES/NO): NO